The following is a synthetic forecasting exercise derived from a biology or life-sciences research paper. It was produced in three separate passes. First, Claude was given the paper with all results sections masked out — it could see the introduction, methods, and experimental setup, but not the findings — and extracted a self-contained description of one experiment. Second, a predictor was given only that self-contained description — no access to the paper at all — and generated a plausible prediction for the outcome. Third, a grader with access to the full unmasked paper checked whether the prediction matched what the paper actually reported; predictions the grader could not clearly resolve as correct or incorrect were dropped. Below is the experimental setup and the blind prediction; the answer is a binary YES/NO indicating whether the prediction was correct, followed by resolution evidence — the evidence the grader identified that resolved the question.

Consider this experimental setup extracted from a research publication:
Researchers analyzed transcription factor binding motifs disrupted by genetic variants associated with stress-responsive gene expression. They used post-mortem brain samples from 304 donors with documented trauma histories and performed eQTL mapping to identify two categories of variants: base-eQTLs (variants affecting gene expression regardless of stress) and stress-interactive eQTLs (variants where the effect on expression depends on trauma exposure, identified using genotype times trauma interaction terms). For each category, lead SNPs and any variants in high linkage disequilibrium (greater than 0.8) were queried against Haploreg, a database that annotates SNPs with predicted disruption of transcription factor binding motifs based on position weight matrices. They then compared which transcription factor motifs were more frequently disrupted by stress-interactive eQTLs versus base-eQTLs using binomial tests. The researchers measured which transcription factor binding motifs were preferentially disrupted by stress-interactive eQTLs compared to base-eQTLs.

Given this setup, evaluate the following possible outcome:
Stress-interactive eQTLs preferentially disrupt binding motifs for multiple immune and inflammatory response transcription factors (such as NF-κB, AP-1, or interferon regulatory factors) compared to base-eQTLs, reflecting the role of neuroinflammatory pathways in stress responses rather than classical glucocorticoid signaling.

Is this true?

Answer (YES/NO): NO